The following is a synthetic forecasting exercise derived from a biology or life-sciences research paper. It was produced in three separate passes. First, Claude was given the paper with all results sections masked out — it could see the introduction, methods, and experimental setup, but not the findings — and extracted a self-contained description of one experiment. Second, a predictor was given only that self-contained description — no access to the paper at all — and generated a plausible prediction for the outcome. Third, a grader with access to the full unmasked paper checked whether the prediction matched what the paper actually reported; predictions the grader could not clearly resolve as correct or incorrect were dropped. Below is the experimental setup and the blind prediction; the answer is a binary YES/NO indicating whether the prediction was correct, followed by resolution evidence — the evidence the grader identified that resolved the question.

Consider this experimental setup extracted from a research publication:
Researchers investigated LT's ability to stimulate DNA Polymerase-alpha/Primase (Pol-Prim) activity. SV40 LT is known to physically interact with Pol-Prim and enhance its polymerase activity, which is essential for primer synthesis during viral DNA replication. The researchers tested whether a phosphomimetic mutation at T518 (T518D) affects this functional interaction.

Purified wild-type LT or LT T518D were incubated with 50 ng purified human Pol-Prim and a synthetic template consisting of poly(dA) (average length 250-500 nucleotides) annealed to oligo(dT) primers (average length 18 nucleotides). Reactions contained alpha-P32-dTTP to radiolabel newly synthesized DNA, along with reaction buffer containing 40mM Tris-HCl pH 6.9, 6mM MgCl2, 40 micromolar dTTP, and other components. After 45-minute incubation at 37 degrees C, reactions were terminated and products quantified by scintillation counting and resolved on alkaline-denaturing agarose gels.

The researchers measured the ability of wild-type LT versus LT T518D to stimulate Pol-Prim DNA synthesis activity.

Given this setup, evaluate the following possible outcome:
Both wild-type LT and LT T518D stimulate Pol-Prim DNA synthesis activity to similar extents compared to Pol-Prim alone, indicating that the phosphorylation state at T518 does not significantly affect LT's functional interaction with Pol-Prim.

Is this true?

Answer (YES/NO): YES